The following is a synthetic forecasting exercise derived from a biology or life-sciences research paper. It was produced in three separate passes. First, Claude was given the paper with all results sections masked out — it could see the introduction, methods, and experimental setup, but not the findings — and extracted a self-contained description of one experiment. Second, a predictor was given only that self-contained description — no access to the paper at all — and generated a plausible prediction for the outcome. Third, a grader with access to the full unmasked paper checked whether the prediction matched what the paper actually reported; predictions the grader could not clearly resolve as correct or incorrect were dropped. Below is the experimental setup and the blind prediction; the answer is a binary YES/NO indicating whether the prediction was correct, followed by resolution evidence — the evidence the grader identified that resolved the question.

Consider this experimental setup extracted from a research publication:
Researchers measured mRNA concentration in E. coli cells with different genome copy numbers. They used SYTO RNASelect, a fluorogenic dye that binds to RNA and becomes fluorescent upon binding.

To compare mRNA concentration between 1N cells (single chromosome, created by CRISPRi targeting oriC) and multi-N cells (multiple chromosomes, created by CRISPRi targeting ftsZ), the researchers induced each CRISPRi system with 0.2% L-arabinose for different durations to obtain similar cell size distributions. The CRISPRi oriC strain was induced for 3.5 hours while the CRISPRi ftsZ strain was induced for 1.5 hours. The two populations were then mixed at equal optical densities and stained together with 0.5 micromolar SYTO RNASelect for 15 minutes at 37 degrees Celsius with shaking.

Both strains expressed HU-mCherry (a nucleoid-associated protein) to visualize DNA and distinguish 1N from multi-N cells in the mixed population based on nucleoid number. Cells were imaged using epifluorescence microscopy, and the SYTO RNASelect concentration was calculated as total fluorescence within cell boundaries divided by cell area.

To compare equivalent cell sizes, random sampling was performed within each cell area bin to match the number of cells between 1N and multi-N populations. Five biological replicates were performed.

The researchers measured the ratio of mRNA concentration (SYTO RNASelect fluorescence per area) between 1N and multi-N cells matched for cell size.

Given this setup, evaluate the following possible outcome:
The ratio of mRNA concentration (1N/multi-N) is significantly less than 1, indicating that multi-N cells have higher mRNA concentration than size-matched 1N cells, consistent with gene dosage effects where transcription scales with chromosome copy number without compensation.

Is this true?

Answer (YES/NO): YES